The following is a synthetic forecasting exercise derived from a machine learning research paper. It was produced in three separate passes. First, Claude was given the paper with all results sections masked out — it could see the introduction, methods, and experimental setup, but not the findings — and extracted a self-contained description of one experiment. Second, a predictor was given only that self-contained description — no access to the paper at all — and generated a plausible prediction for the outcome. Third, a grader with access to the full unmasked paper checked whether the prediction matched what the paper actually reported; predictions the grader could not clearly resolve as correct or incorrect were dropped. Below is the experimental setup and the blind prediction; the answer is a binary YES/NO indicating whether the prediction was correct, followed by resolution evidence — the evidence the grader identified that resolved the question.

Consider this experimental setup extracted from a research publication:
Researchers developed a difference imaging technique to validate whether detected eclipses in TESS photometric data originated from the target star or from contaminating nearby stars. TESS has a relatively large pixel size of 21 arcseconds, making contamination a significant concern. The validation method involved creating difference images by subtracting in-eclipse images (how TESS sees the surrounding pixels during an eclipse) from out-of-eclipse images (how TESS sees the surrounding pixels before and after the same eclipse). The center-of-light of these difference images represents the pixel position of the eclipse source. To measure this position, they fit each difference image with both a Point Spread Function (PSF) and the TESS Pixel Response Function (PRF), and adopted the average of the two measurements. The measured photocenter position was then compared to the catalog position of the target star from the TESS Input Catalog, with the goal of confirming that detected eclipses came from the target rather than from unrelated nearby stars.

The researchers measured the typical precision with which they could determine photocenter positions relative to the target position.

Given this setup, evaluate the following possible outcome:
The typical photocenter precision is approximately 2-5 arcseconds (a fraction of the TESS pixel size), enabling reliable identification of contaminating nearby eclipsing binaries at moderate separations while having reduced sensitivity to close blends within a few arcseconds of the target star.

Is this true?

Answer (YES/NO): YES